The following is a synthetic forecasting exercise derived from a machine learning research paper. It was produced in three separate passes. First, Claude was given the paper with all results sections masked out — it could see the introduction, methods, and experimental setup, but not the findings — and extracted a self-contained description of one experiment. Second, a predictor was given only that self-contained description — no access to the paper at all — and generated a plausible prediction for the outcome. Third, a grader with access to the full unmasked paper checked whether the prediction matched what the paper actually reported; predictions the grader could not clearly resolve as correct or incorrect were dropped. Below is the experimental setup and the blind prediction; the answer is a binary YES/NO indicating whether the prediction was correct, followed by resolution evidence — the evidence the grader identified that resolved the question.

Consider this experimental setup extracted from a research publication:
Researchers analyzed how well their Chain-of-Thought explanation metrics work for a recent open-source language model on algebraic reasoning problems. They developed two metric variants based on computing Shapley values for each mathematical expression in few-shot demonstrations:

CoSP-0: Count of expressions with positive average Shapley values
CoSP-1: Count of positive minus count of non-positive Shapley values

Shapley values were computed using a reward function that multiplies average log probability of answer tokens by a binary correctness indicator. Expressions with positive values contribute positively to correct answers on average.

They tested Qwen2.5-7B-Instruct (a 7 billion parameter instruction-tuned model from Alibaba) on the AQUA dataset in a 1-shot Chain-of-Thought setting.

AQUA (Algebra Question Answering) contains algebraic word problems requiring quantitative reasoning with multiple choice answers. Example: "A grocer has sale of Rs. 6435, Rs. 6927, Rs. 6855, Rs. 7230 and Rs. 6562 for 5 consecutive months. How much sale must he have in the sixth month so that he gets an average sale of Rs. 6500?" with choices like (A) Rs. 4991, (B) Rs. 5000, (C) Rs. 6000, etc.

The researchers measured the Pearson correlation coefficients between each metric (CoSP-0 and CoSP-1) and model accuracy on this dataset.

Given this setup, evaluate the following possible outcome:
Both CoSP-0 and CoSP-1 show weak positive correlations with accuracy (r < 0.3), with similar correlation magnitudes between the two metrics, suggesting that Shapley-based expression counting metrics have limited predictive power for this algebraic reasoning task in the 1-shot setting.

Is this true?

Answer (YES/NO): NO